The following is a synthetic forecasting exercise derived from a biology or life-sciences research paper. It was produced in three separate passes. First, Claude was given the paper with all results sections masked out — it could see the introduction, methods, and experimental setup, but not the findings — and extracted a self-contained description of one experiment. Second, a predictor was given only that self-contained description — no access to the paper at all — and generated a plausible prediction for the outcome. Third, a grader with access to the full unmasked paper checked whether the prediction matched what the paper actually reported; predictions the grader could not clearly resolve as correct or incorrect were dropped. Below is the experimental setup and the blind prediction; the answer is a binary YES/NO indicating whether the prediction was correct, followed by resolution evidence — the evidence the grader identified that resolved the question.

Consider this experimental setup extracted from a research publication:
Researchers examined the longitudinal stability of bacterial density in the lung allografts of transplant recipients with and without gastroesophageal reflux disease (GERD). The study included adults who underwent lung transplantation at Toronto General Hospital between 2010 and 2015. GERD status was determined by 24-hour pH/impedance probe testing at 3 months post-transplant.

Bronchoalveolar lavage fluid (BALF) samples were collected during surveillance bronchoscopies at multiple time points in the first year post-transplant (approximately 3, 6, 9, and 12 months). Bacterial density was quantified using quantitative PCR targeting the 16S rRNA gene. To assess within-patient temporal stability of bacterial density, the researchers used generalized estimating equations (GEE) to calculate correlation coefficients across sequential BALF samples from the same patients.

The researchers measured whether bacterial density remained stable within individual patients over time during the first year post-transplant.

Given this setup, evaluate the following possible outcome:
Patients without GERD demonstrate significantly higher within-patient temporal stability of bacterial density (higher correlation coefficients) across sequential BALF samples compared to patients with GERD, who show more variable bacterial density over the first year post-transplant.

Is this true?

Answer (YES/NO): NO